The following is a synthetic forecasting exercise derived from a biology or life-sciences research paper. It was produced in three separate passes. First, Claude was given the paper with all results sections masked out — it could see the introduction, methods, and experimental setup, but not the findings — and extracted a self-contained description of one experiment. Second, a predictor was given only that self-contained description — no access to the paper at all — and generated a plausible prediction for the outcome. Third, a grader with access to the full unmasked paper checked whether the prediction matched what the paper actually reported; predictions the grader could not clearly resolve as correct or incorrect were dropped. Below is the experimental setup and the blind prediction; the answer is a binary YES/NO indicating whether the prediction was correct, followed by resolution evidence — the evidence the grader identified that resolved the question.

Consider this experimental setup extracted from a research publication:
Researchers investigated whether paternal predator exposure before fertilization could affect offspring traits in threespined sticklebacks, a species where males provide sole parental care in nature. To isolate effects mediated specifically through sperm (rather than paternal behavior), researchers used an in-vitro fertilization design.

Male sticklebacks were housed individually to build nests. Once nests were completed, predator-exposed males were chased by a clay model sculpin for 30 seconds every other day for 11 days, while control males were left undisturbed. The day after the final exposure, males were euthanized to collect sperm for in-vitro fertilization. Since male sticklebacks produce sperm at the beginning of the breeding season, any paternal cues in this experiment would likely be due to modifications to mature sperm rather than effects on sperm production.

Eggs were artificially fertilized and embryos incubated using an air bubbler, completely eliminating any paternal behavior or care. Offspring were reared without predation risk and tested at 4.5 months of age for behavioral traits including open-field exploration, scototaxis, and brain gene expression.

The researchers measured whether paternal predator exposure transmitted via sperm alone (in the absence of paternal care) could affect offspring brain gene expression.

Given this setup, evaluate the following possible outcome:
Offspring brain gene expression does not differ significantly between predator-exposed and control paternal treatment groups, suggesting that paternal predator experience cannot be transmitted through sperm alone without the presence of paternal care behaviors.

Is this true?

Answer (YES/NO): NO